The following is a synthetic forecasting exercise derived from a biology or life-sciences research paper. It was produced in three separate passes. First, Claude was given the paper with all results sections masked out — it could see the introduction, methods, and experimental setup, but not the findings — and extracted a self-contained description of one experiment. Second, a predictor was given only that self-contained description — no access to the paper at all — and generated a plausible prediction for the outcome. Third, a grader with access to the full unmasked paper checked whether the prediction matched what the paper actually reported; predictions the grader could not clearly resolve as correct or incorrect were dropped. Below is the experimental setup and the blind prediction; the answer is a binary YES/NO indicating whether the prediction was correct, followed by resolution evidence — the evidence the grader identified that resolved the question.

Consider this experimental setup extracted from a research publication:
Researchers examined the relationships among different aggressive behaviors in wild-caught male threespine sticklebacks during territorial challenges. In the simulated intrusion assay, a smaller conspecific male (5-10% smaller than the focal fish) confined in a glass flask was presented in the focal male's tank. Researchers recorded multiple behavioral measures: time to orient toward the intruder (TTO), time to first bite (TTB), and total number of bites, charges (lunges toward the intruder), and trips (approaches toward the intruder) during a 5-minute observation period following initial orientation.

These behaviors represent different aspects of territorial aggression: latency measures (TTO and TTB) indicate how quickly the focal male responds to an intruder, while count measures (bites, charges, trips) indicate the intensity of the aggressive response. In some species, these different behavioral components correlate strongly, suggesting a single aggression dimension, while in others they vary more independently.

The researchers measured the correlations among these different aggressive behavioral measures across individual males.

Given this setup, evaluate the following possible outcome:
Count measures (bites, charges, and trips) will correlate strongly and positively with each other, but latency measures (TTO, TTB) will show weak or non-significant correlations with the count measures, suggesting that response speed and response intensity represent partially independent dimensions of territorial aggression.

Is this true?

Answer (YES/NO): NO